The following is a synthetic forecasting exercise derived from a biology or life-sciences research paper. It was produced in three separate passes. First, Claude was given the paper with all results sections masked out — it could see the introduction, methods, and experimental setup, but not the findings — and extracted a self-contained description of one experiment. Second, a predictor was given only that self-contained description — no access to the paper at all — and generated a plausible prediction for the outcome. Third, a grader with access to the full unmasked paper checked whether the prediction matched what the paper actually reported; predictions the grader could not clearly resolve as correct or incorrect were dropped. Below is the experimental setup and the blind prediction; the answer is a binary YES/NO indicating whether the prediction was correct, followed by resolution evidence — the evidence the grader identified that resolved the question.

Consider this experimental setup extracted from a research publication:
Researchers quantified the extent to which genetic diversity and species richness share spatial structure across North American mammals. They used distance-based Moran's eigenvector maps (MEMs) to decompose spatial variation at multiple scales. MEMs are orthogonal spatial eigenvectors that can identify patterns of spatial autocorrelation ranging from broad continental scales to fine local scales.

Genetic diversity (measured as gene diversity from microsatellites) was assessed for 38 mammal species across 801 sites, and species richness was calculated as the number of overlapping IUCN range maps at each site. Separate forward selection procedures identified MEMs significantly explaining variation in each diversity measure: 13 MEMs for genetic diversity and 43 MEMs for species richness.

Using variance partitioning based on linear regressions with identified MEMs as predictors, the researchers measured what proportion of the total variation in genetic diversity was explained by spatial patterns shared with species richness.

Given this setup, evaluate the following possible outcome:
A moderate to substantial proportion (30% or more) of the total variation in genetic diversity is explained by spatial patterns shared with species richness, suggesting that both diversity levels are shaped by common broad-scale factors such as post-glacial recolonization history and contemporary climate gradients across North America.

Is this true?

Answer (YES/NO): NO